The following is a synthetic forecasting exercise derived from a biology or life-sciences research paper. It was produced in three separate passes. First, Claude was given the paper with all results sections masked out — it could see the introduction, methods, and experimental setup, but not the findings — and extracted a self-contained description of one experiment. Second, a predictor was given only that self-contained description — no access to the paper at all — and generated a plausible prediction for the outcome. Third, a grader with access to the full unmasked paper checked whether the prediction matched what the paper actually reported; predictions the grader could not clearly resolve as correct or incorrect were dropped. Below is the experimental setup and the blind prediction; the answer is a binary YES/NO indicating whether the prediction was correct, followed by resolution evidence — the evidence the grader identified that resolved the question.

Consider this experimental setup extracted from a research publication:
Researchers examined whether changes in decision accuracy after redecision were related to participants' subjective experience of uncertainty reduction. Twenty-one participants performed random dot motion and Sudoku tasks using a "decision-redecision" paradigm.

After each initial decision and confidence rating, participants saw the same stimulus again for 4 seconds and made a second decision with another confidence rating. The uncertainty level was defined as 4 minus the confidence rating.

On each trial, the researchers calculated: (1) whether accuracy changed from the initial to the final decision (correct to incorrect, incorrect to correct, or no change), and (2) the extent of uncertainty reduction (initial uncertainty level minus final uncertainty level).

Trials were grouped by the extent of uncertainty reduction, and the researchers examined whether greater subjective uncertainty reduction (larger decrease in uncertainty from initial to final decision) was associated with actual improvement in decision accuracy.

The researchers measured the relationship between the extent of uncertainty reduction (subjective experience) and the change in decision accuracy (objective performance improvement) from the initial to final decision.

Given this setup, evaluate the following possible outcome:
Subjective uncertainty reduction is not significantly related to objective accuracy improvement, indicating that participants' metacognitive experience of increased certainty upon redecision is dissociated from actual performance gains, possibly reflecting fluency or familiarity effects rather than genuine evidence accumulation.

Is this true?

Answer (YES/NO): NO